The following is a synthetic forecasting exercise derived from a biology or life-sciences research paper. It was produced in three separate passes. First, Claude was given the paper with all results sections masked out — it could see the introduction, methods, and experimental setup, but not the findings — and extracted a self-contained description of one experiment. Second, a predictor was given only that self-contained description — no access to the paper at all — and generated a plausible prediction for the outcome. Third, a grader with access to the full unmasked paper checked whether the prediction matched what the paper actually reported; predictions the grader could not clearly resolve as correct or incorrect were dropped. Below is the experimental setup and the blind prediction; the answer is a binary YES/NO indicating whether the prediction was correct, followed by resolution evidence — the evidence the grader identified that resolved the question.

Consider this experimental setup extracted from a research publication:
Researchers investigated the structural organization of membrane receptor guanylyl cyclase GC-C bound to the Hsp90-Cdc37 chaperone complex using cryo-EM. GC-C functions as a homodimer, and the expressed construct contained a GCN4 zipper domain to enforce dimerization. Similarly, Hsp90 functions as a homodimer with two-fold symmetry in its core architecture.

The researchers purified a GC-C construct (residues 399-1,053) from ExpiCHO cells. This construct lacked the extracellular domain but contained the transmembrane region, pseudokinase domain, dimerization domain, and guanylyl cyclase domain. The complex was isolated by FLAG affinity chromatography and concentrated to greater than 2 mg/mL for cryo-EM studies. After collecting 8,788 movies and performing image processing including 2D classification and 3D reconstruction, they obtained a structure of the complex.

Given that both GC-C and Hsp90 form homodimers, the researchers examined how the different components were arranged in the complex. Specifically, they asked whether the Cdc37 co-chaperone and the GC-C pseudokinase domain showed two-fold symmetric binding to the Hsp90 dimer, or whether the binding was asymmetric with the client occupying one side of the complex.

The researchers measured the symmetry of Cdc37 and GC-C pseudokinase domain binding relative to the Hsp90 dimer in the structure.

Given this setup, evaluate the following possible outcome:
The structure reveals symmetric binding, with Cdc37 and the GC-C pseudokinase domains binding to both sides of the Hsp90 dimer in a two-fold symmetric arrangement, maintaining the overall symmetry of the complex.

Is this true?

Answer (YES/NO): NO